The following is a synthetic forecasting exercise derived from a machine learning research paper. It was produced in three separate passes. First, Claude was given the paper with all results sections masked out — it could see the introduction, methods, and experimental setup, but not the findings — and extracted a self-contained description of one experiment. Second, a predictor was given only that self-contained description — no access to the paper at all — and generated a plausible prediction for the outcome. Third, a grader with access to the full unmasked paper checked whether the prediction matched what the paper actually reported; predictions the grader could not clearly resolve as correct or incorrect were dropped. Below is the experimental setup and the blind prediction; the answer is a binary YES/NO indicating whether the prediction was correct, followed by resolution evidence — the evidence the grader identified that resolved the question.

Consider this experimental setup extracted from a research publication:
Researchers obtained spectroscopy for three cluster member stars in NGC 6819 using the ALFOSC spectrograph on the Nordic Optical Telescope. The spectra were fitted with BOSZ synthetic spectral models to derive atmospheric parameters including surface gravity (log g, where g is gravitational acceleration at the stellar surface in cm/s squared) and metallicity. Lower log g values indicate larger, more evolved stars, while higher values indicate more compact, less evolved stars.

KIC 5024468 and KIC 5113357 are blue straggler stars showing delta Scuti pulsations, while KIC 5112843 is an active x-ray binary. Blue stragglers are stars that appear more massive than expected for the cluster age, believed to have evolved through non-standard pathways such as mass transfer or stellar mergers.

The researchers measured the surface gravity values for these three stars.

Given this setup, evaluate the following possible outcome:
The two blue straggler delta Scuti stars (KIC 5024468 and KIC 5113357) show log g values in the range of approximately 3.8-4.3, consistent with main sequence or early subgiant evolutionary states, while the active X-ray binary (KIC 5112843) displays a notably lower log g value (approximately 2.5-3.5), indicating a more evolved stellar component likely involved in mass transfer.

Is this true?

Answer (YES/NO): NO